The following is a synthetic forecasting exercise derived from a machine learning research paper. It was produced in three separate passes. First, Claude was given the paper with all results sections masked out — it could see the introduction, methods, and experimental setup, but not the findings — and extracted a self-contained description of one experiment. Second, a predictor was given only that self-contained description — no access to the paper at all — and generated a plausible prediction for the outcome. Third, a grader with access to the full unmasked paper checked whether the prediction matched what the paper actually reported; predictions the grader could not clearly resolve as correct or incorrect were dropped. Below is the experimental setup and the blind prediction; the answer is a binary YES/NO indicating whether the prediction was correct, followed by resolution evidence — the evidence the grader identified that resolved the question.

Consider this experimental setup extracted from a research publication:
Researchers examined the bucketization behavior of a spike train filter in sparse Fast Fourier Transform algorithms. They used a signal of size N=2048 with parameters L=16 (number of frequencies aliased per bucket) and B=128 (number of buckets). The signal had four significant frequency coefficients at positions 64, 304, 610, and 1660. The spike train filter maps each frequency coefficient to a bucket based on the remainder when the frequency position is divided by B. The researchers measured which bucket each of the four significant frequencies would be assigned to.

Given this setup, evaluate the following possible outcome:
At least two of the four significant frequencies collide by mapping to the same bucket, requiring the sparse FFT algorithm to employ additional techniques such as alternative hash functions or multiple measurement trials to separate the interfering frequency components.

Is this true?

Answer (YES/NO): NO